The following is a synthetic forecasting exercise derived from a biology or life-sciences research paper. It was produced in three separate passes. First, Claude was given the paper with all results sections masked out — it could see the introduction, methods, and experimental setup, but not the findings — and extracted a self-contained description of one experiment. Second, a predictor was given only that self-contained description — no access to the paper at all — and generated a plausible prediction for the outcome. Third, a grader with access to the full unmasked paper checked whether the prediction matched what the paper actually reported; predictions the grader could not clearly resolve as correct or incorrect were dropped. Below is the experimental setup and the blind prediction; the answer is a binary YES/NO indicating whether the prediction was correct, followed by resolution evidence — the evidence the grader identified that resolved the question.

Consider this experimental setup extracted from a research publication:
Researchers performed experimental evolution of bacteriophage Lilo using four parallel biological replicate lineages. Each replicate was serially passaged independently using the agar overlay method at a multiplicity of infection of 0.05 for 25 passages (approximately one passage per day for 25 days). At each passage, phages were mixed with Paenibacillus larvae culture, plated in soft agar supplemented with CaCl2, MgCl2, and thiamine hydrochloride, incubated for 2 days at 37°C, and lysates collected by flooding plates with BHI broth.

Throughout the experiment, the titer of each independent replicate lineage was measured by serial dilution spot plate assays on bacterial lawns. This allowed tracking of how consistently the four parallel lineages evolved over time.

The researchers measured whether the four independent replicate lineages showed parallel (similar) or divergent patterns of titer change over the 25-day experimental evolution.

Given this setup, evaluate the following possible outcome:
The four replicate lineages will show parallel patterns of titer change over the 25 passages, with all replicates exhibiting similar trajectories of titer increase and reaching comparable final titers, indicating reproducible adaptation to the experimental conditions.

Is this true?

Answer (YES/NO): NO